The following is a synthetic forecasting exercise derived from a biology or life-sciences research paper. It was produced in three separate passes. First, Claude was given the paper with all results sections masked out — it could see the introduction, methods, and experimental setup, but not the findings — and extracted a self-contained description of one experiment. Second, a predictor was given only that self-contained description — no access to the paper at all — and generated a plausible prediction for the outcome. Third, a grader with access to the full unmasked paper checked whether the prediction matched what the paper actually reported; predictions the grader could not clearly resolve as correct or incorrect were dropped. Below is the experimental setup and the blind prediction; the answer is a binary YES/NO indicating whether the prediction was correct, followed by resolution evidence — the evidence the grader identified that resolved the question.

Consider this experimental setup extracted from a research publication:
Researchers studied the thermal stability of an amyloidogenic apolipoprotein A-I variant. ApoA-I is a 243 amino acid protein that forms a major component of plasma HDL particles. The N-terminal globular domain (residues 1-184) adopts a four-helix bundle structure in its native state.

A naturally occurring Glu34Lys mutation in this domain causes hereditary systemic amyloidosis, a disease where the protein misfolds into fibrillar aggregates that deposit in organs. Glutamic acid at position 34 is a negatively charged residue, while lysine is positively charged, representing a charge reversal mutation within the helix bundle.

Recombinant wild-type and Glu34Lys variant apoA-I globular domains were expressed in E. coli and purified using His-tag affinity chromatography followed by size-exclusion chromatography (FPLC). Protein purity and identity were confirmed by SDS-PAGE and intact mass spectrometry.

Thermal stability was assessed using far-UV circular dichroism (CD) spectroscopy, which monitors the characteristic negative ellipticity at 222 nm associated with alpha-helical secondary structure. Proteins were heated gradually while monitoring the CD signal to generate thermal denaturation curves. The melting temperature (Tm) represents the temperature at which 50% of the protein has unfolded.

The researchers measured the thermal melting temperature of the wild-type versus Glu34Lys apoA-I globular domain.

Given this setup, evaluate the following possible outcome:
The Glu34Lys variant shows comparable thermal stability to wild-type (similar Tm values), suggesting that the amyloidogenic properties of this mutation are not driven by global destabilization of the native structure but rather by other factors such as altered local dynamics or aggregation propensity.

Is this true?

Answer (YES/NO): NO